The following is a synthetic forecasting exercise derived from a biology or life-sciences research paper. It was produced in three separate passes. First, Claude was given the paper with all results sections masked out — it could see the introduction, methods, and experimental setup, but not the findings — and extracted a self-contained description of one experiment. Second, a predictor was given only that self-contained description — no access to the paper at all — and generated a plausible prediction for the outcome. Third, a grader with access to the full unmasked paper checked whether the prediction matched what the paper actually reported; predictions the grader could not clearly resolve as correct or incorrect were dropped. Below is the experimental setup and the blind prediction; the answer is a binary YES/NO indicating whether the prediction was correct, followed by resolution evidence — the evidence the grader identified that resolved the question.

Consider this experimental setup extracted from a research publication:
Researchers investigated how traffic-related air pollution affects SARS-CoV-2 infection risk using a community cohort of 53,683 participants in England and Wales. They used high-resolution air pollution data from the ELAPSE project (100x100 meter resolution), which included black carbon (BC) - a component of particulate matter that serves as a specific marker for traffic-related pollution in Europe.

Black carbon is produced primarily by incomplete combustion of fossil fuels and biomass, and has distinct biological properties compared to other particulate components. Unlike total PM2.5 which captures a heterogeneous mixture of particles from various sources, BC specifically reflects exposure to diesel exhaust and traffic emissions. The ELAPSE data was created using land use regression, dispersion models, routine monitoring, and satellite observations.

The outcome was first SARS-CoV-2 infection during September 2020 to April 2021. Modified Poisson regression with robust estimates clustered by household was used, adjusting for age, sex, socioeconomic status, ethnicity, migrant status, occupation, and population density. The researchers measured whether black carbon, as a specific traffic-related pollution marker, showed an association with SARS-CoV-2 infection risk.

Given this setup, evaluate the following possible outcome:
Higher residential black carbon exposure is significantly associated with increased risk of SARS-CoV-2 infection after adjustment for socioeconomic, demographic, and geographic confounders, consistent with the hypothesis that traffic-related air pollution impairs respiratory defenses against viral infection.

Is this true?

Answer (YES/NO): YES